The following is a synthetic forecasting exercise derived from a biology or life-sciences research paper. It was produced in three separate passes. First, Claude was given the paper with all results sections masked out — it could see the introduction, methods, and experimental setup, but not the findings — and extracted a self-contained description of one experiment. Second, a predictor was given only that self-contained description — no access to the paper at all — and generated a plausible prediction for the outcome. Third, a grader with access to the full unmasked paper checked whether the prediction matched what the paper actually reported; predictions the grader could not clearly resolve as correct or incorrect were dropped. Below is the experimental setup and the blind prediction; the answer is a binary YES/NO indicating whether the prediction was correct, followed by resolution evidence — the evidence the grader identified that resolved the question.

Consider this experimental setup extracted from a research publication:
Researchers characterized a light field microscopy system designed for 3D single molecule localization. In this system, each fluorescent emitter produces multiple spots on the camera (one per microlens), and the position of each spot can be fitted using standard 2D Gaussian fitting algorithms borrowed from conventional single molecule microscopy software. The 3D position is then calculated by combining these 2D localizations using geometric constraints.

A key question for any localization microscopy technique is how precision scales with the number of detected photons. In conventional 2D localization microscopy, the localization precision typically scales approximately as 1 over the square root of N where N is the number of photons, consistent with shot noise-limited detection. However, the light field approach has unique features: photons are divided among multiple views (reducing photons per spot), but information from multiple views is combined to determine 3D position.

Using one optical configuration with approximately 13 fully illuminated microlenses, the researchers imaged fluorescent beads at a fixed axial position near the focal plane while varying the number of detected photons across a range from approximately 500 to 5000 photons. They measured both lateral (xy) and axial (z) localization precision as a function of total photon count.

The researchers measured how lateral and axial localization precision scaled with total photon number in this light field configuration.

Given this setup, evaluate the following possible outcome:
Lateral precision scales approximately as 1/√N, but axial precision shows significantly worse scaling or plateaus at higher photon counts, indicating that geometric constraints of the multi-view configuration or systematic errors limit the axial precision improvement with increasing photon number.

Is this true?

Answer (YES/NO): NO